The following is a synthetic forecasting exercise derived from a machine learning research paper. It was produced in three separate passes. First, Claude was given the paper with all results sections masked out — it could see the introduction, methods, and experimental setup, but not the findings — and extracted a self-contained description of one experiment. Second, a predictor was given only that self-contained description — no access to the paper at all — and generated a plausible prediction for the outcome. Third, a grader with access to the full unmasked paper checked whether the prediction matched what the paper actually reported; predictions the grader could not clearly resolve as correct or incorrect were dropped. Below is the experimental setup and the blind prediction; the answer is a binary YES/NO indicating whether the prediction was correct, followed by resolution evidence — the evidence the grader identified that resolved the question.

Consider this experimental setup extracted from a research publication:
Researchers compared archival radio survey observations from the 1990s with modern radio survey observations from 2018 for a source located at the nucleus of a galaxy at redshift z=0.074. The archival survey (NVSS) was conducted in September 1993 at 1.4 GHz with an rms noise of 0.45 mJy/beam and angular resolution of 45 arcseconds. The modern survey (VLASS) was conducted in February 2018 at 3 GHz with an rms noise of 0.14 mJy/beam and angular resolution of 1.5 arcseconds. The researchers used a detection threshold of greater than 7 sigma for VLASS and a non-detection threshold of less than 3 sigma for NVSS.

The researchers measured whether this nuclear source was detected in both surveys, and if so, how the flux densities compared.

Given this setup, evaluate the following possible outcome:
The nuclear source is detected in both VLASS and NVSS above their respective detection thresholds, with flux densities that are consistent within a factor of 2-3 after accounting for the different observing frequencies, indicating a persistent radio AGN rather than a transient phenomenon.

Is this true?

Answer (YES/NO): NO